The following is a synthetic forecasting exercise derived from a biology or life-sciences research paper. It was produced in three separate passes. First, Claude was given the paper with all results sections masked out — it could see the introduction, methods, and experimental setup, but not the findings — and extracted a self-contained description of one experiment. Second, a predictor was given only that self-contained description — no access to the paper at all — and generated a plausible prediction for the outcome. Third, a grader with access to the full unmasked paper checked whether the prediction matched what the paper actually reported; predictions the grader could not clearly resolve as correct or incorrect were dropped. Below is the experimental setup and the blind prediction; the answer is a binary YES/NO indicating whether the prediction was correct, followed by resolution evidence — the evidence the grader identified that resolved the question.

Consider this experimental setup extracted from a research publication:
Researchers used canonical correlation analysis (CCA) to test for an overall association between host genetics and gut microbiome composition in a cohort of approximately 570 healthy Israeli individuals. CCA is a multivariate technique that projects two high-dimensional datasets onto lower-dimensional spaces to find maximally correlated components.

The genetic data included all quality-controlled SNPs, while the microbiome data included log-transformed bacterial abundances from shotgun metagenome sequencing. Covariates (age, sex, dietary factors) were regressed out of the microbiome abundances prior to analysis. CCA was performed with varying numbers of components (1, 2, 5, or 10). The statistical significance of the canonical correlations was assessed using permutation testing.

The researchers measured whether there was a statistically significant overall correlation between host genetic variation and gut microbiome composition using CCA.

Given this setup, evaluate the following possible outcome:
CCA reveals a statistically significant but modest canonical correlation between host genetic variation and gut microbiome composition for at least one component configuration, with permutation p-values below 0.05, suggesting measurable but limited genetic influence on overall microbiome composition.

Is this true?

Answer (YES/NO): NO